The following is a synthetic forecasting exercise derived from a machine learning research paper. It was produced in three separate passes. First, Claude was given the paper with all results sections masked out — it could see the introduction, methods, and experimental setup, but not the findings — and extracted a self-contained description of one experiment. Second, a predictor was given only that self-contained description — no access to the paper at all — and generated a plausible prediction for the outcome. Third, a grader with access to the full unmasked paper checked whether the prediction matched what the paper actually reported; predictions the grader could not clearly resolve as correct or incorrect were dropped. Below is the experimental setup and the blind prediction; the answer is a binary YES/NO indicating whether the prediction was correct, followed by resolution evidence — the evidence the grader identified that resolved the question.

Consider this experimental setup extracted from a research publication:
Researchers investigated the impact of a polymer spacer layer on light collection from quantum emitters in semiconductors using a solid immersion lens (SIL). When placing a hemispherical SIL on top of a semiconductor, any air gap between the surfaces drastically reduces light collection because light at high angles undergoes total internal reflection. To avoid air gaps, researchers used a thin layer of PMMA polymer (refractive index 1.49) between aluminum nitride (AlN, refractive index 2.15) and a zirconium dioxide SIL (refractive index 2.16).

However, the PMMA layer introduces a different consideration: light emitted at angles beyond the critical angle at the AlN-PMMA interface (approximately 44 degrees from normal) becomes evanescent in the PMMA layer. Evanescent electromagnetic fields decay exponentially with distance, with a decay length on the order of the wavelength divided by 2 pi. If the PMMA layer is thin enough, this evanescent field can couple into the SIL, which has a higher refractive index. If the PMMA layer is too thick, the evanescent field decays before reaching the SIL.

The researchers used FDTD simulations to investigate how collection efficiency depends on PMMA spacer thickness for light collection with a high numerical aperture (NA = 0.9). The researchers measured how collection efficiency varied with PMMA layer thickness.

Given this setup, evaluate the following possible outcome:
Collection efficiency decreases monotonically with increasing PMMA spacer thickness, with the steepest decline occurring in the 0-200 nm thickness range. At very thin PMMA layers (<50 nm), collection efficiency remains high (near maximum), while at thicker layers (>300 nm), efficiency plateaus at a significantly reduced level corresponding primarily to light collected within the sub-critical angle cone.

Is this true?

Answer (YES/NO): YES